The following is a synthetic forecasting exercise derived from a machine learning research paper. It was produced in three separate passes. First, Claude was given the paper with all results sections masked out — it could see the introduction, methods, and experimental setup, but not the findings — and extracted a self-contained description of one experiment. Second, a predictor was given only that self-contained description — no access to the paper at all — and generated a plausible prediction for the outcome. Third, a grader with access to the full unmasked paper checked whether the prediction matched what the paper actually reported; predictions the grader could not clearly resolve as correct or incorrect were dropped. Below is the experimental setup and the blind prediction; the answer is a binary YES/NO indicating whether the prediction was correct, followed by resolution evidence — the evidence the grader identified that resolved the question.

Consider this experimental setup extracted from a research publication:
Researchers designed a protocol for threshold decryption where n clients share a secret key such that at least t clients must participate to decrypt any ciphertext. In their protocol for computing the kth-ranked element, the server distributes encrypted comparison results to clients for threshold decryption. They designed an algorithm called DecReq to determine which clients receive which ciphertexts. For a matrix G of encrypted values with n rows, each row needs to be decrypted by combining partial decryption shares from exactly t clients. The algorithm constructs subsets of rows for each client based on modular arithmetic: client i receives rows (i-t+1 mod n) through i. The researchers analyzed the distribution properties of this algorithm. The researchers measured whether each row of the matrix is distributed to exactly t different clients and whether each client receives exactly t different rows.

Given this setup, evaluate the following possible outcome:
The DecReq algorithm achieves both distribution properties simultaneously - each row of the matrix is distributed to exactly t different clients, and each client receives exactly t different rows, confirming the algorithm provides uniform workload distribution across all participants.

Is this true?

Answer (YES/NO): YES